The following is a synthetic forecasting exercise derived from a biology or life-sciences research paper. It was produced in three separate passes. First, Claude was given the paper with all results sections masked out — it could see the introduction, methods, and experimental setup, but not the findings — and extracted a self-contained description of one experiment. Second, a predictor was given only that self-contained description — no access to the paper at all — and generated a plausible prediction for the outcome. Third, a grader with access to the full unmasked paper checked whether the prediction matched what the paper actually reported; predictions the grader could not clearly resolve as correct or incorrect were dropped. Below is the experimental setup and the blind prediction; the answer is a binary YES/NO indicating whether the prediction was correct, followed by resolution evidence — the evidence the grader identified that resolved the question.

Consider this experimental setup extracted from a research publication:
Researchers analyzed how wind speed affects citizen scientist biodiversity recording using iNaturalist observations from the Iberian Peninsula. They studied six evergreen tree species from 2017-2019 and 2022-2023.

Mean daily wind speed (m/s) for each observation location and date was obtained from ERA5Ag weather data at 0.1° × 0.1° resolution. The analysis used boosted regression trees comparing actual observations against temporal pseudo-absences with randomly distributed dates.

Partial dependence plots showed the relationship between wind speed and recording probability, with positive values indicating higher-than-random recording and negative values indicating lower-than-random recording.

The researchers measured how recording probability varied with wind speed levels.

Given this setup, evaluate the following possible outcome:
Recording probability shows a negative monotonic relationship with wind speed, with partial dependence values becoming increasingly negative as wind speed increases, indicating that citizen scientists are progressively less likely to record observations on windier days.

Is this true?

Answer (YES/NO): YES